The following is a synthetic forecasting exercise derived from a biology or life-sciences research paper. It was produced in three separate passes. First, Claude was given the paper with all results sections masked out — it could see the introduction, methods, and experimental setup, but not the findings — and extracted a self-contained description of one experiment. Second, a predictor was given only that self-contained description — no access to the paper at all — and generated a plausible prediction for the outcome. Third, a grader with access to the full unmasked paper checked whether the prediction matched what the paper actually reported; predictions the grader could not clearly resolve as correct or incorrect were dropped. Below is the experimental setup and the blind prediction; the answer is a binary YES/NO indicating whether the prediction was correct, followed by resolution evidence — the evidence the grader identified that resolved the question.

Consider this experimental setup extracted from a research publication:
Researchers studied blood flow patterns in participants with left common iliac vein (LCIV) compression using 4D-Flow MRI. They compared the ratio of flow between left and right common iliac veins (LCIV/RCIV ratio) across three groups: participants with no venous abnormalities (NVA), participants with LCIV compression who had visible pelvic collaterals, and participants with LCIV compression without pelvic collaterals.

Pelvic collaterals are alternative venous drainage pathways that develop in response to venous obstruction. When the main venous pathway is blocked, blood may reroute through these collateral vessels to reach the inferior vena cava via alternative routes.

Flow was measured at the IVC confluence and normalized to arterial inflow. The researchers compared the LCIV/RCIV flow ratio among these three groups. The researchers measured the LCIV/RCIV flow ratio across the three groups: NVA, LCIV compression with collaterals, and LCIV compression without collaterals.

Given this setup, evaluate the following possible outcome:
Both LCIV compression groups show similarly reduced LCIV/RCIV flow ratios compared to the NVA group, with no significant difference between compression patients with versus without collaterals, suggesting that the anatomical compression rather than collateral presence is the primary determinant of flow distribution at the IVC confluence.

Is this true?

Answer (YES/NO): NO